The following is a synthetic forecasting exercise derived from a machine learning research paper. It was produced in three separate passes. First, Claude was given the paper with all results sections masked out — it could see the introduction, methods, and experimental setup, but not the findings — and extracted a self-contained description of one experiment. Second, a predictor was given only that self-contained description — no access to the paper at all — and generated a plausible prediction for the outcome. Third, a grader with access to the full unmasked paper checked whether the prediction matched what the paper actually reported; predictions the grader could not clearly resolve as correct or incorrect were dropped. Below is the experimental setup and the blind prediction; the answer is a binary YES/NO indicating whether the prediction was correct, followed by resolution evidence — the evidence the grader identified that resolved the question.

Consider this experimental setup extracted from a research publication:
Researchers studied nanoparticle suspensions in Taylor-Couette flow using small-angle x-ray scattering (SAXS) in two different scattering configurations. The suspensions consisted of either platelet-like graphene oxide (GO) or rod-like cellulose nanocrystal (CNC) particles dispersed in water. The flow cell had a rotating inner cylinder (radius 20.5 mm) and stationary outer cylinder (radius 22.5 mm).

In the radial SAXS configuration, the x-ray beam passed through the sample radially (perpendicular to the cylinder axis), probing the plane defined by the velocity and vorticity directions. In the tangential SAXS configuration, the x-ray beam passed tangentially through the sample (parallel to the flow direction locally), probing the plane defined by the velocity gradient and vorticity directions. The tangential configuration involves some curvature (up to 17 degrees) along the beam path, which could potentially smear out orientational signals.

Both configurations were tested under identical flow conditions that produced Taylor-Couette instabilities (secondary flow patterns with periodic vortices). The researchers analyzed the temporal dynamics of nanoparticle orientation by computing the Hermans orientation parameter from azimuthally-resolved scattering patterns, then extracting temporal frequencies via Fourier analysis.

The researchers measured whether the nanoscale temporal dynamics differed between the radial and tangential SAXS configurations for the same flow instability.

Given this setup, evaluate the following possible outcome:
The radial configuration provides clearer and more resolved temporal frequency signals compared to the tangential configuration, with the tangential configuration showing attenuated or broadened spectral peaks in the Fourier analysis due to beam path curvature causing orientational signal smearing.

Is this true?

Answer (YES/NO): NO